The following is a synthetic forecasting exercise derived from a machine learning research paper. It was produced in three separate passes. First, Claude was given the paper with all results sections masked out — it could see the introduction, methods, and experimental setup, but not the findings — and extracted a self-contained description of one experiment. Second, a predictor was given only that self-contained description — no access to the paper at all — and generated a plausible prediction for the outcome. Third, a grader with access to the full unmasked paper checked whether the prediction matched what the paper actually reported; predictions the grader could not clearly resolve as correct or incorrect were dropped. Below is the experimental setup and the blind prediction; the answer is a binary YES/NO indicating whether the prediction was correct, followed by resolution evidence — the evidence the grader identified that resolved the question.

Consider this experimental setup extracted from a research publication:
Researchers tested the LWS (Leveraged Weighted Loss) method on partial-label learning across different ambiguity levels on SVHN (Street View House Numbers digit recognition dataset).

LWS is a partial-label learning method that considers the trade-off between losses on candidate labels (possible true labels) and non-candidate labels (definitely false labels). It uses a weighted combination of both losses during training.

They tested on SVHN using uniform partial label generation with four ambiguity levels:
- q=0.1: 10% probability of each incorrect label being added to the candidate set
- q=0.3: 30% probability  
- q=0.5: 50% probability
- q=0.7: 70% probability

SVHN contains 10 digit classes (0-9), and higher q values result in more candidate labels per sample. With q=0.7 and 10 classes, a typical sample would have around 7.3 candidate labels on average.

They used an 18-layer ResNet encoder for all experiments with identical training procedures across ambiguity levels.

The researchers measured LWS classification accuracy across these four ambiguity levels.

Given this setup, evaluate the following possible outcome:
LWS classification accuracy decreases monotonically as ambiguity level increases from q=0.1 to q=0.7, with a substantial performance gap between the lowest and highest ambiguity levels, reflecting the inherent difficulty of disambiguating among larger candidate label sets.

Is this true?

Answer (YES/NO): YES